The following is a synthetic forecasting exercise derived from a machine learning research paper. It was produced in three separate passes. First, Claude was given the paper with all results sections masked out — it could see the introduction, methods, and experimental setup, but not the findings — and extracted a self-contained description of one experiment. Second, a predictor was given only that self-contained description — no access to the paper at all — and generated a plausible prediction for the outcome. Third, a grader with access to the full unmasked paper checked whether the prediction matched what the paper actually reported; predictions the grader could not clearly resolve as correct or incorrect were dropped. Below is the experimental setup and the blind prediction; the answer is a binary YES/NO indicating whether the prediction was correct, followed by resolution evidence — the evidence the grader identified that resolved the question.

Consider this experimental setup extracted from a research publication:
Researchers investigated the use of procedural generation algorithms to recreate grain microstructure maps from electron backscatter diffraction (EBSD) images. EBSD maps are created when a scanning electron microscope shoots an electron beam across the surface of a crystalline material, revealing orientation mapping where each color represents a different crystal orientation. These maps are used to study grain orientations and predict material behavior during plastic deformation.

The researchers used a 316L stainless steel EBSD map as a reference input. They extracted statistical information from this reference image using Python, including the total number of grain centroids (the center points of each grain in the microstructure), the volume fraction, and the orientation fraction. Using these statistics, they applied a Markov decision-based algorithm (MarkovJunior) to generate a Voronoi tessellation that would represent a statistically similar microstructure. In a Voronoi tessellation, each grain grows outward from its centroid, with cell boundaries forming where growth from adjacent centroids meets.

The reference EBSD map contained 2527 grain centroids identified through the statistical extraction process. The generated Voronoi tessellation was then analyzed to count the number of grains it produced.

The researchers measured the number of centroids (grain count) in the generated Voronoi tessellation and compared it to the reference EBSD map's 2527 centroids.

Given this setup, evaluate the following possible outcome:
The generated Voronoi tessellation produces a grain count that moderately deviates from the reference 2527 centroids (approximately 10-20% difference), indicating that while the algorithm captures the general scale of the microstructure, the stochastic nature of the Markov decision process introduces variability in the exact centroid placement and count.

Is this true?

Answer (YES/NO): YES